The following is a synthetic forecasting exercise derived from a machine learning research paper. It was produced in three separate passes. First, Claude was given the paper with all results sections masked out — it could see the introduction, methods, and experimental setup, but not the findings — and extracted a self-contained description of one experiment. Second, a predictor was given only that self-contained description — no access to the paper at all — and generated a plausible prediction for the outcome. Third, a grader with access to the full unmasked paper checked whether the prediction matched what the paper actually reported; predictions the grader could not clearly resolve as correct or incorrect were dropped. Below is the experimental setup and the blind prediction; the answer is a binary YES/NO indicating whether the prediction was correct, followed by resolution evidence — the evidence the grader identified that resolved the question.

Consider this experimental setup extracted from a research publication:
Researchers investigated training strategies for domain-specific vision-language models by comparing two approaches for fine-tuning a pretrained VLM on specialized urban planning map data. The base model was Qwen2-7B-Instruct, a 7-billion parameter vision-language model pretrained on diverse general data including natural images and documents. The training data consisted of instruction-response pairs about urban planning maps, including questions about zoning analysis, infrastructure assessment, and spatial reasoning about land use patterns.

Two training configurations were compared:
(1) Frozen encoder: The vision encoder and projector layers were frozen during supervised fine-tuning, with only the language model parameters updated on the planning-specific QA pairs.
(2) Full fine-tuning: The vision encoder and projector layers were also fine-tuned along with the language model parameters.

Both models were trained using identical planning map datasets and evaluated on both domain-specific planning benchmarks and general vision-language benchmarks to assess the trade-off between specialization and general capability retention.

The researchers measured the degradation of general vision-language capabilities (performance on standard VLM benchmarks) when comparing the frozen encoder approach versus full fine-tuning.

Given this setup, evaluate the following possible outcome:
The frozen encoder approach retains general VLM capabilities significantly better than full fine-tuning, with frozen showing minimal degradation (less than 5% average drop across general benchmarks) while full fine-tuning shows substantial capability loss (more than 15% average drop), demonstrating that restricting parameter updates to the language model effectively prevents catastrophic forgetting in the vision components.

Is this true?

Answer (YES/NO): NO